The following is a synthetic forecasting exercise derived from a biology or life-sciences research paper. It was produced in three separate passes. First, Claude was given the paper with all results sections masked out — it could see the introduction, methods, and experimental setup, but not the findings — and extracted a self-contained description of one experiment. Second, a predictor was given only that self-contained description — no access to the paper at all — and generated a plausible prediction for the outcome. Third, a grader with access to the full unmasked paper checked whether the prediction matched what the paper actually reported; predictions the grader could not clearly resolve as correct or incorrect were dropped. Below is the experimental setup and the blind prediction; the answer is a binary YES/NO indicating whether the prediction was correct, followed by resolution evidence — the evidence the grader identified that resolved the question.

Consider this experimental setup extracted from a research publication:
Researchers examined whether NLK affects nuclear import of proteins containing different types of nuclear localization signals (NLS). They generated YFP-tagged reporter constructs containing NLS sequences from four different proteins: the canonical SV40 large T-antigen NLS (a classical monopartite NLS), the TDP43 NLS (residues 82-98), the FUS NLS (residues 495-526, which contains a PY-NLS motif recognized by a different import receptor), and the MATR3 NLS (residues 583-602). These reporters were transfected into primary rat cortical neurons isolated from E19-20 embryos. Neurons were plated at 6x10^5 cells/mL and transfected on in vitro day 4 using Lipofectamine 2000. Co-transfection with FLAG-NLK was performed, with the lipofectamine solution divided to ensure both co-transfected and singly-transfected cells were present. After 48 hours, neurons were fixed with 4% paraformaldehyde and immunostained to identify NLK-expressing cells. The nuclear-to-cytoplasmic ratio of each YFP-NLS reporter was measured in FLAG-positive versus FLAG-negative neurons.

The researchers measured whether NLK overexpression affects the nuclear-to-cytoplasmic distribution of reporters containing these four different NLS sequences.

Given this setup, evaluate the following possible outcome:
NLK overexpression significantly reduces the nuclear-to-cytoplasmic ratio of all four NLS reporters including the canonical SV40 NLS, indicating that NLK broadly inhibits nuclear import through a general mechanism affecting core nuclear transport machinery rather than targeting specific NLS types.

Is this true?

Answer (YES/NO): NO